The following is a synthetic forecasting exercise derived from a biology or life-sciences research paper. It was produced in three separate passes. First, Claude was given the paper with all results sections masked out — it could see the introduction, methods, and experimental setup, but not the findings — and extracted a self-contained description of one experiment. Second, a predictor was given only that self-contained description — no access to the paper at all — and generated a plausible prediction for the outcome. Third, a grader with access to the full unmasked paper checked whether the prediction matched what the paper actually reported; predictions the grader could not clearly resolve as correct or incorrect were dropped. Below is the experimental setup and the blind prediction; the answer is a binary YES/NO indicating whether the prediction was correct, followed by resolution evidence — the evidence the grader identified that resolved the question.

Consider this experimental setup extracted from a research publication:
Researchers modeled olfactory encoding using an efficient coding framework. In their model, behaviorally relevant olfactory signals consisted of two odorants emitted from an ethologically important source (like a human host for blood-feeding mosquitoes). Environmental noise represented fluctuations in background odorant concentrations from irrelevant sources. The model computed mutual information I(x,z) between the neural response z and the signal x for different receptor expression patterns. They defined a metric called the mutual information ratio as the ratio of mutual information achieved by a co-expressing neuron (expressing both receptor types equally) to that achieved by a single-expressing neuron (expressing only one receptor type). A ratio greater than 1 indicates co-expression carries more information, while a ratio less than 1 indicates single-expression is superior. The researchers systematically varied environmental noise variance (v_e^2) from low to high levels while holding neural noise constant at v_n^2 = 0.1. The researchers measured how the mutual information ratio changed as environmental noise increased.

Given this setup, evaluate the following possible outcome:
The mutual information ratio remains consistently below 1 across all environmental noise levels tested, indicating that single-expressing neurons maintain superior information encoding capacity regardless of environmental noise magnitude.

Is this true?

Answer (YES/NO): NO